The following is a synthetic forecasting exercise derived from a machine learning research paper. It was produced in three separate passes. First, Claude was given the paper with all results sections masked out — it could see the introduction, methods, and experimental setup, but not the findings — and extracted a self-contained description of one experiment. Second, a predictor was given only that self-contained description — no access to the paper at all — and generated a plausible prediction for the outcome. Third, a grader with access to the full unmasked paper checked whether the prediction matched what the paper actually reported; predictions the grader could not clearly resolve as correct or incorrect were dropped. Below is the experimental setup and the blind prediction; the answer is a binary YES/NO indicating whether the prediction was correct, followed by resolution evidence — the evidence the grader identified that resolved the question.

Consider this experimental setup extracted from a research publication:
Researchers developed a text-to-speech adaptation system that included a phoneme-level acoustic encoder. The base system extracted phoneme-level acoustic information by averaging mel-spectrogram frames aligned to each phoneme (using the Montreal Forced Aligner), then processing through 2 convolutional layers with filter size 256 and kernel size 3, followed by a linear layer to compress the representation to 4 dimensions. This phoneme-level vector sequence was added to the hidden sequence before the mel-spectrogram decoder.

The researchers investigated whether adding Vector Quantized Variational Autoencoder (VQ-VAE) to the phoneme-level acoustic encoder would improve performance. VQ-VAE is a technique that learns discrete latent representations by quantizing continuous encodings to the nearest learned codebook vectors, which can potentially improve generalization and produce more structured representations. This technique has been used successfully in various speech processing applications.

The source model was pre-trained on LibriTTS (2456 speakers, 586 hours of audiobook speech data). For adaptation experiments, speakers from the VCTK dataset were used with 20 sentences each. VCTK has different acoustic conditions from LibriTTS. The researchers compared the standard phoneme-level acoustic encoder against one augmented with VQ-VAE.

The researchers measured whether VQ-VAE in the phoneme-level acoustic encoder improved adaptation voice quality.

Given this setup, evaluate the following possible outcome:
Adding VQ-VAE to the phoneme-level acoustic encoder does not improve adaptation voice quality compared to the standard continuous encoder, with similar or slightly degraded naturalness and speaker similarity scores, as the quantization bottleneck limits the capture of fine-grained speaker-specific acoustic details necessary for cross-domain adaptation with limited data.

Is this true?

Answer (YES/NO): YES